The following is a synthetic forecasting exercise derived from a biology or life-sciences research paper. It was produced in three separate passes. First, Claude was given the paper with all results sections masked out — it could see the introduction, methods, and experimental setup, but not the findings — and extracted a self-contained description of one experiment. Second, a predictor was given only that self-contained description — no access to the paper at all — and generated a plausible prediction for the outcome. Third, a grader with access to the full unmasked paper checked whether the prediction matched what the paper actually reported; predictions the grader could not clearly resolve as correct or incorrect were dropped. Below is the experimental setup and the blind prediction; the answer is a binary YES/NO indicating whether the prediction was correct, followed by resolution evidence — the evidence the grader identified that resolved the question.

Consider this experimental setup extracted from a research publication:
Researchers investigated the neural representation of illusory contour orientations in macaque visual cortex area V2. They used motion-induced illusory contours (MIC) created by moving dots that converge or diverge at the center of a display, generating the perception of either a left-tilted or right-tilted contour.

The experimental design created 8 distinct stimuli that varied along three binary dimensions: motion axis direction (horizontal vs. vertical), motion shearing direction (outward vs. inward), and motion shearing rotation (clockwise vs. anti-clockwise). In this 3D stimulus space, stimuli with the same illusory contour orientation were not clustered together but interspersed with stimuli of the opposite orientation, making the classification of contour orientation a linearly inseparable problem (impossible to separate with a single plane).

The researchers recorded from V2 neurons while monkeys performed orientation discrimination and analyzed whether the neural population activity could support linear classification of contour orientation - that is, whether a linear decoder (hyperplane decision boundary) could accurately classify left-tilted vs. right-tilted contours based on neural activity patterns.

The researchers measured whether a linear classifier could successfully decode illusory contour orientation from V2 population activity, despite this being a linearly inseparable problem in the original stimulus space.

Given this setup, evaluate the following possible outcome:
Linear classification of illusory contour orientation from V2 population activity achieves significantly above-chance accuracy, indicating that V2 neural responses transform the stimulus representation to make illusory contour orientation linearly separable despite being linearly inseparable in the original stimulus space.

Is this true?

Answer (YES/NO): YES